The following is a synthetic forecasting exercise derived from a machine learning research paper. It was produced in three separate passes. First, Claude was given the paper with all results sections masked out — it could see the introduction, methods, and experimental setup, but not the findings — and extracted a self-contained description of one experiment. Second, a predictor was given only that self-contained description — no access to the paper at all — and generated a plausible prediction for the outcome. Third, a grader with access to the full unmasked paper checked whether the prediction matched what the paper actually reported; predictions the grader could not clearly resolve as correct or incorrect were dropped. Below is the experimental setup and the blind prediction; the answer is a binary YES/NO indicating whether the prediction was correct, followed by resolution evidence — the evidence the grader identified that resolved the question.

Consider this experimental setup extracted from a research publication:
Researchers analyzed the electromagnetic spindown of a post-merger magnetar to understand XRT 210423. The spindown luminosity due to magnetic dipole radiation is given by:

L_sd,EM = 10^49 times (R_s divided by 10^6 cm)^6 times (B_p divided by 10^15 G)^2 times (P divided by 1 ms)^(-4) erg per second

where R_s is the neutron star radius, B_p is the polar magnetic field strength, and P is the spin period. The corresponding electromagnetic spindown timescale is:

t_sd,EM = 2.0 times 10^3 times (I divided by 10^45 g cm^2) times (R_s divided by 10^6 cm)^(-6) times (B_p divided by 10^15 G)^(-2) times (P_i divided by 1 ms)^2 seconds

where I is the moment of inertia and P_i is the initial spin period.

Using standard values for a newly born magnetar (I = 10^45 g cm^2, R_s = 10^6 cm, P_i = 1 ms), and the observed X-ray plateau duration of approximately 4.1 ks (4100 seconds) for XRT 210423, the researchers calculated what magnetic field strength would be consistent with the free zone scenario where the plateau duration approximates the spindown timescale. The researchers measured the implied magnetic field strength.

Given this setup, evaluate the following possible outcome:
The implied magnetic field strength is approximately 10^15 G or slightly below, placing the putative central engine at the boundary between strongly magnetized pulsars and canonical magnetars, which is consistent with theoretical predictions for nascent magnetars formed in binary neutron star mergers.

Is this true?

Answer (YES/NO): NO